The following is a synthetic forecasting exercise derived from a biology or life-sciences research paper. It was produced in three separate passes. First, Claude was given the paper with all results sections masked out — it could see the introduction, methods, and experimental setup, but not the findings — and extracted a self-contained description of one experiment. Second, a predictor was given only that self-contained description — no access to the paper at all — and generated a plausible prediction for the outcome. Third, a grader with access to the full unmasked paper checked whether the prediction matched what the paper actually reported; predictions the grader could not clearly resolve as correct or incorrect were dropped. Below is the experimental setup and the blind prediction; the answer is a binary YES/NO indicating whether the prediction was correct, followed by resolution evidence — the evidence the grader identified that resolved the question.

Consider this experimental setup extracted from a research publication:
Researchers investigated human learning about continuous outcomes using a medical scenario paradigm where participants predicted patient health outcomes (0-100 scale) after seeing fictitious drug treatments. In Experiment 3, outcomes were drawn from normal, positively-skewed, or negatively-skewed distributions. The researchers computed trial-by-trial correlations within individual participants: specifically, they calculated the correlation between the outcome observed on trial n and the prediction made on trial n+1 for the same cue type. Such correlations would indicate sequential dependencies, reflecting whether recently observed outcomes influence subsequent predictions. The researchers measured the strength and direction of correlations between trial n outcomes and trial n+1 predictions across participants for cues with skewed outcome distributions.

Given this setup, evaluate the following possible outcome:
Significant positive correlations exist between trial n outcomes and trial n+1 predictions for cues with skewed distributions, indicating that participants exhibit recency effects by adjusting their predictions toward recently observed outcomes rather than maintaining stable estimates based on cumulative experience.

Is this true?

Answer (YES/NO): NO